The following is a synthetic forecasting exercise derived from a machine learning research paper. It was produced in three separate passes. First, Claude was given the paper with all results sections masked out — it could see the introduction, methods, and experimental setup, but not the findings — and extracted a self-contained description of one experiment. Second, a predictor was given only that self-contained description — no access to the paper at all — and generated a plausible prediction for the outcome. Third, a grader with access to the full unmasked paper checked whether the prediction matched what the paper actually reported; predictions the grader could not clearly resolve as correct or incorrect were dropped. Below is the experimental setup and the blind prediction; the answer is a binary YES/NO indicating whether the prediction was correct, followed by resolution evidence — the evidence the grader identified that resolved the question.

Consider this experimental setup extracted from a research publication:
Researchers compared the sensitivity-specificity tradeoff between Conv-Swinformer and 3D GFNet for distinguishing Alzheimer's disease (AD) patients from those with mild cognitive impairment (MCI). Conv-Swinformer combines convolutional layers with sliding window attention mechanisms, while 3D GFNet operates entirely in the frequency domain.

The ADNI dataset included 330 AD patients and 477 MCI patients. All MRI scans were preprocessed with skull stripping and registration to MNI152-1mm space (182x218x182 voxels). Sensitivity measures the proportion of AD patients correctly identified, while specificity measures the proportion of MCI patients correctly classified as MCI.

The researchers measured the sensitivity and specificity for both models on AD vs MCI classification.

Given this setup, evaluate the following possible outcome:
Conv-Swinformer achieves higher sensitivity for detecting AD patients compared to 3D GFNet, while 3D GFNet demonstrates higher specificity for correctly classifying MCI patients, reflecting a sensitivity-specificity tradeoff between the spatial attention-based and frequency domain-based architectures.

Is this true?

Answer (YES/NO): NO